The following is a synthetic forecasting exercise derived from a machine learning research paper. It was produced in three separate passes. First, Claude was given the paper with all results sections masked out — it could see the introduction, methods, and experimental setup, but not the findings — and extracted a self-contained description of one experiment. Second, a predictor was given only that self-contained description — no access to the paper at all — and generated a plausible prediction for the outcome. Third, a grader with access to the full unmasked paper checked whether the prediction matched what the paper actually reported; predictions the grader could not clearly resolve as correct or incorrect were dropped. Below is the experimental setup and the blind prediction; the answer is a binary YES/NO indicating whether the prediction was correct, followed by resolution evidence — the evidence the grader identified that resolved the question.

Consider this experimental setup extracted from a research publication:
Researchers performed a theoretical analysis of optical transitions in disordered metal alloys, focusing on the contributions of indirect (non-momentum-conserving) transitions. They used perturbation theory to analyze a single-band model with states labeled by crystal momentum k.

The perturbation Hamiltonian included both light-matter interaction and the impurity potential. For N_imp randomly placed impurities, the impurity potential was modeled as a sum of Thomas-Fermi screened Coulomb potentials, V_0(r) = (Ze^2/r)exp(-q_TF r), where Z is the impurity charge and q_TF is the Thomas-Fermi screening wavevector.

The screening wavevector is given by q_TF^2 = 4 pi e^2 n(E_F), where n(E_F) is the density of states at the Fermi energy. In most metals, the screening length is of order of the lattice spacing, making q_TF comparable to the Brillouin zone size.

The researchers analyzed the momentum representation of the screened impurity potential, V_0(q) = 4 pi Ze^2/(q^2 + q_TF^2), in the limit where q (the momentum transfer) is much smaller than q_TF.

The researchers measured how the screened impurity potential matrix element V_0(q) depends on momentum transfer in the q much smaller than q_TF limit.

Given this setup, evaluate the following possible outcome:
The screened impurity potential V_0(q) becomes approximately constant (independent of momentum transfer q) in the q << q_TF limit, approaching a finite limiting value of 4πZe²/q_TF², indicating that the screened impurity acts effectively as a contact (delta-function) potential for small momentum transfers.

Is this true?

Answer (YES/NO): YES